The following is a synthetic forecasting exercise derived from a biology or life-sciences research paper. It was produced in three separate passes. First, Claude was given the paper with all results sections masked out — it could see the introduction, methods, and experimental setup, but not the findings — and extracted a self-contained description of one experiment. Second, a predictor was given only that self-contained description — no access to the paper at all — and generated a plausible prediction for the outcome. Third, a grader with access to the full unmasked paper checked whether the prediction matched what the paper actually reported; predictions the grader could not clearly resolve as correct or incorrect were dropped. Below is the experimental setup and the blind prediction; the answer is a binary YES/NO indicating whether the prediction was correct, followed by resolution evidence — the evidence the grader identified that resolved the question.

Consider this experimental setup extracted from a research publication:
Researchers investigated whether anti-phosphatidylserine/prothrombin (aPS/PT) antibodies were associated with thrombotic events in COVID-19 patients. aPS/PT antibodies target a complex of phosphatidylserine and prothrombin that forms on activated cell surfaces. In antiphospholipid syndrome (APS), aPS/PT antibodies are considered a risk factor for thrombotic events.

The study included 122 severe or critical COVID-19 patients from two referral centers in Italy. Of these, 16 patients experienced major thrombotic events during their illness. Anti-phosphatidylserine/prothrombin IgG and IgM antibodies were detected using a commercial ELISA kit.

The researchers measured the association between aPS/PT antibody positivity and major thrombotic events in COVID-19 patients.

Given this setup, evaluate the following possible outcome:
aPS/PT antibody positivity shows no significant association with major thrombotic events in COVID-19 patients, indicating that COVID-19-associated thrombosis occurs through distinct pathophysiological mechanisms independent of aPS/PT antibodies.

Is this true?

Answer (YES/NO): YES